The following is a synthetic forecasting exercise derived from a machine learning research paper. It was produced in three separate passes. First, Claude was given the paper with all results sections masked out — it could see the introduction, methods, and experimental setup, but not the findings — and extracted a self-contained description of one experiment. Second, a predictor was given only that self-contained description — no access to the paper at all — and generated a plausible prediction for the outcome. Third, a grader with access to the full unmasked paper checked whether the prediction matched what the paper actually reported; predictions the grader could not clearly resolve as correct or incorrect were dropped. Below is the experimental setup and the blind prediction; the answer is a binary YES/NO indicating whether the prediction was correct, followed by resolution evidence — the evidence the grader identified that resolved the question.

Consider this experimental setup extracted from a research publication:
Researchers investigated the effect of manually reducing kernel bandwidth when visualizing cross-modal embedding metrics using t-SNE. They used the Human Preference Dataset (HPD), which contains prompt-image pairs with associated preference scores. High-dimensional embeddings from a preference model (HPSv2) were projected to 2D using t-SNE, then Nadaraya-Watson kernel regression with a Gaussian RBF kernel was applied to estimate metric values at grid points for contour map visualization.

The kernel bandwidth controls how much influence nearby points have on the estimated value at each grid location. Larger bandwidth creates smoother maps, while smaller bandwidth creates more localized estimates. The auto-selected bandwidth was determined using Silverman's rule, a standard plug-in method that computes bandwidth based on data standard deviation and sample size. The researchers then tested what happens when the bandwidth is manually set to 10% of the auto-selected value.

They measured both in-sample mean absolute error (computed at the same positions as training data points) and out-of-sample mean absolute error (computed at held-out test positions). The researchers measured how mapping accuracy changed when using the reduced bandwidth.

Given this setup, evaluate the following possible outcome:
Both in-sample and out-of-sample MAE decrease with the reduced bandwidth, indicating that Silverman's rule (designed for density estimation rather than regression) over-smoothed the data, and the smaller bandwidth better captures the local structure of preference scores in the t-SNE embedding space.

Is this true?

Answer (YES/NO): NO